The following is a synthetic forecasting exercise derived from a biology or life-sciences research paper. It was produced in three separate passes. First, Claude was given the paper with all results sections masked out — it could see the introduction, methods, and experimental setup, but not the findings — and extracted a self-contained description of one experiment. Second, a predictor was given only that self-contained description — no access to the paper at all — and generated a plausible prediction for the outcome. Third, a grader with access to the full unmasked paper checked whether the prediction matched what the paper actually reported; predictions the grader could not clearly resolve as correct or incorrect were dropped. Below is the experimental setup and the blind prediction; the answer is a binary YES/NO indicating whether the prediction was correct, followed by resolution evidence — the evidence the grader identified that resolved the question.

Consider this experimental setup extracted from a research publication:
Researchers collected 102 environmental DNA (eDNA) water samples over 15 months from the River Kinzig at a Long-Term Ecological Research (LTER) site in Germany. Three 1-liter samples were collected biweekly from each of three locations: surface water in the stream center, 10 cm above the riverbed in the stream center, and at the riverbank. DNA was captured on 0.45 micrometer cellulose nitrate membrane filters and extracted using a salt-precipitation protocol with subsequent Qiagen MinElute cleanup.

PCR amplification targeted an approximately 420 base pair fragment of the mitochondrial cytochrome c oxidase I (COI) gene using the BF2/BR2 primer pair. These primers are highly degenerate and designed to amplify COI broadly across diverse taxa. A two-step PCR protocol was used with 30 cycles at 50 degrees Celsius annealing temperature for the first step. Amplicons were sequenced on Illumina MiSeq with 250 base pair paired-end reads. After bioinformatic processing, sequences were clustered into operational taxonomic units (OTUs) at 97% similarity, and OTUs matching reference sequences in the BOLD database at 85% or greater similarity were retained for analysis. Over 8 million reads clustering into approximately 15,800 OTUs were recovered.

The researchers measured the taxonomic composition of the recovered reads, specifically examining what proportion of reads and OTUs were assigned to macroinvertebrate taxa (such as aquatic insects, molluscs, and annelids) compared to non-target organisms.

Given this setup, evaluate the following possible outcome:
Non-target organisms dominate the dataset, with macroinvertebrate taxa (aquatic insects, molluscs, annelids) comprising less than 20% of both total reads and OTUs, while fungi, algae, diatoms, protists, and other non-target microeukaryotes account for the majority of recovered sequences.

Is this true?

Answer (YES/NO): YES